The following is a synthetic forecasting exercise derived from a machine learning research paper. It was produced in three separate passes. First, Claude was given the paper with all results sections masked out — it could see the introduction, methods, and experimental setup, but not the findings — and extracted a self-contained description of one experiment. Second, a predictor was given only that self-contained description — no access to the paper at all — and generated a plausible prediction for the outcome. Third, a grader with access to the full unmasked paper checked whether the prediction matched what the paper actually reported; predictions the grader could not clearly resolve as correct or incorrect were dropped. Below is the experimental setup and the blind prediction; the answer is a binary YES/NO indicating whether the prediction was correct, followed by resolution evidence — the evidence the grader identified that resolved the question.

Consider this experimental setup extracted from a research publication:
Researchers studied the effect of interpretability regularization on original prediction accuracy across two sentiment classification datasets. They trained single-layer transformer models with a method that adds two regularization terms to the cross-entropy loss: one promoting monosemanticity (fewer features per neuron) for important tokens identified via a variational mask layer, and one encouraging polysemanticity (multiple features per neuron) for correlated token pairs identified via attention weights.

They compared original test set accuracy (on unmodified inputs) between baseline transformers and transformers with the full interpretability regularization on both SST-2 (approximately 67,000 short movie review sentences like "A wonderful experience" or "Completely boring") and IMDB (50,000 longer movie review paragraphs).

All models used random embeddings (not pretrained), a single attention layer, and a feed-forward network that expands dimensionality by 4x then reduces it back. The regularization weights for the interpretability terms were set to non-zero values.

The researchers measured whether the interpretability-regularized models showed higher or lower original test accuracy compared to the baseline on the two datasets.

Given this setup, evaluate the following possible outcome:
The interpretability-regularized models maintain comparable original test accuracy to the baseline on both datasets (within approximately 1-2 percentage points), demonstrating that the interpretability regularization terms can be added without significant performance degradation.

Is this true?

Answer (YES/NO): NO